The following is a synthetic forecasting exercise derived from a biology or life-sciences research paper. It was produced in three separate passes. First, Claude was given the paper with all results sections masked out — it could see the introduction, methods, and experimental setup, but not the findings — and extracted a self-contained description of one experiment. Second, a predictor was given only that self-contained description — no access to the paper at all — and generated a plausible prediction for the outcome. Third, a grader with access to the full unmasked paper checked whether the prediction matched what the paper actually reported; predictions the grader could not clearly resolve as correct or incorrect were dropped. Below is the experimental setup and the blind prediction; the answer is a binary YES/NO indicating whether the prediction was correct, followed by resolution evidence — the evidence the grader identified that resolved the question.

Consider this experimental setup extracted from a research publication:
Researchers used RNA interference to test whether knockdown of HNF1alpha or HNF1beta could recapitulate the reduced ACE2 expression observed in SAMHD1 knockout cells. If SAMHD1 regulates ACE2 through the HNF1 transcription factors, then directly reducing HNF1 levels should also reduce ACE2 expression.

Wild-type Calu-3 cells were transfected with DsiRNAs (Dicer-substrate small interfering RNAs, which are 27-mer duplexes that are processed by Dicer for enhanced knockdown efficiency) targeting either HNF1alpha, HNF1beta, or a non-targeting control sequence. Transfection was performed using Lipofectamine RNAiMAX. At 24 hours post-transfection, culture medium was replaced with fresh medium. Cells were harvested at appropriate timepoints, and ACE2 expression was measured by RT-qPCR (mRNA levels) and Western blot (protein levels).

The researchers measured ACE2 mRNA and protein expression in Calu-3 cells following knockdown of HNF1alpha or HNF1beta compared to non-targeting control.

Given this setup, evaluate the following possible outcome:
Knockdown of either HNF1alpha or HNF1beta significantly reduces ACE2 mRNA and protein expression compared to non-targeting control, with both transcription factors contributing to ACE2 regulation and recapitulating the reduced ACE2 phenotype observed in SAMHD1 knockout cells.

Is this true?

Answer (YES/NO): NO